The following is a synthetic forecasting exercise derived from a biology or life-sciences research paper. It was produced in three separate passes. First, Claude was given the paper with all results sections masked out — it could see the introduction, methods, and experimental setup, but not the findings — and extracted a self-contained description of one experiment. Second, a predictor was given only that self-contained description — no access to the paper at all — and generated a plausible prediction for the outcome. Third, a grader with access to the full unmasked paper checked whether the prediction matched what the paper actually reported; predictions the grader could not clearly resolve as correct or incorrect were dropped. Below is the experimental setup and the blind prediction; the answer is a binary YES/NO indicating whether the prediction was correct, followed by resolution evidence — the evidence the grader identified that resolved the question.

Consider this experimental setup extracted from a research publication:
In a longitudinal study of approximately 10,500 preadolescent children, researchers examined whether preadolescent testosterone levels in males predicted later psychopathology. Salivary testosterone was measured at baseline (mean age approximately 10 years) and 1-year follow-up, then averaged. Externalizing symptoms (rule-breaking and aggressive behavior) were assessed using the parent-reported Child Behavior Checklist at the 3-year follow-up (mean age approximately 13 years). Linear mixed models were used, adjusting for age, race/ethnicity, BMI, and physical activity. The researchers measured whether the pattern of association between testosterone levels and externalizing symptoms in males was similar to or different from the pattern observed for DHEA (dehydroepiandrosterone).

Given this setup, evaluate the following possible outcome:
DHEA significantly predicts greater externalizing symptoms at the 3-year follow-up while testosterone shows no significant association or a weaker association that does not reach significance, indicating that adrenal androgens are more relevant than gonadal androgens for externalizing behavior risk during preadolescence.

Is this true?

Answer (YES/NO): NO